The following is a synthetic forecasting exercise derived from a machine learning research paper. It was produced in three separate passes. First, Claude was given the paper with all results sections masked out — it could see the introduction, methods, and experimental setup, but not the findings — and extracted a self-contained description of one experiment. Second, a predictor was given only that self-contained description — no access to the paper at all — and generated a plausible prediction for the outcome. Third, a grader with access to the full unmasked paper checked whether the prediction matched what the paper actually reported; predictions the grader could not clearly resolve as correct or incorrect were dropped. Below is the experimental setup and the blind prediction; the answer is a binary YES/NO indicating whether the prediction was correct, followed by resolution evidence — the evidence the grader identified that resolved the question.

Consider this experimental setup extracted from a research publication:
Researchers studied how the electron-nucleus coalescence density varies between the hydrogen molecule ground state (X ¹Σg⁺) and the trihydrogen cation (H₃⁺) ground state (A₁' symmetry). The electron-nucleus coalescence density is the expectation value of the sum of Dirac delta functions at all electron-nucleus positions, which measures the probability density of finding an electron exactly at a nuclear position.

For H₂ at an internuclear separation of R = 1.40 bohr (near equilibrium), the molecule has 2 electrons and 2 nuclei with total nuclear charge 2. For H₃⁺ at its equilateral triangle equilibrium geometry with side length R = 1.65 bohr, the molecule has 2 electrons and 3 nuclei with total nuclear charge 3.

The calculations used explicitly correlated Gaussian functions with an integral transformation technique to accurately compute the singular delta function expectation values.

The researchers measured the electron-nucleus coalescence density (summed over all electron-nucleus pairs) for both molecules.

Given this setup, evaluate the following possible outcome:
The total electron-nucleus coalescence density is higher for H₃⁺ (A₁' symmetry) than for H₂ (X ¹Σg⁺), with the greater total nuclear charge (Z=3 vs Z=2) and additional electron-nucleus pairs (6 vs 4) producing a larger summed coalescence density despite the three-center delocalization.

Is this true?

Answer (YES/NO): NO